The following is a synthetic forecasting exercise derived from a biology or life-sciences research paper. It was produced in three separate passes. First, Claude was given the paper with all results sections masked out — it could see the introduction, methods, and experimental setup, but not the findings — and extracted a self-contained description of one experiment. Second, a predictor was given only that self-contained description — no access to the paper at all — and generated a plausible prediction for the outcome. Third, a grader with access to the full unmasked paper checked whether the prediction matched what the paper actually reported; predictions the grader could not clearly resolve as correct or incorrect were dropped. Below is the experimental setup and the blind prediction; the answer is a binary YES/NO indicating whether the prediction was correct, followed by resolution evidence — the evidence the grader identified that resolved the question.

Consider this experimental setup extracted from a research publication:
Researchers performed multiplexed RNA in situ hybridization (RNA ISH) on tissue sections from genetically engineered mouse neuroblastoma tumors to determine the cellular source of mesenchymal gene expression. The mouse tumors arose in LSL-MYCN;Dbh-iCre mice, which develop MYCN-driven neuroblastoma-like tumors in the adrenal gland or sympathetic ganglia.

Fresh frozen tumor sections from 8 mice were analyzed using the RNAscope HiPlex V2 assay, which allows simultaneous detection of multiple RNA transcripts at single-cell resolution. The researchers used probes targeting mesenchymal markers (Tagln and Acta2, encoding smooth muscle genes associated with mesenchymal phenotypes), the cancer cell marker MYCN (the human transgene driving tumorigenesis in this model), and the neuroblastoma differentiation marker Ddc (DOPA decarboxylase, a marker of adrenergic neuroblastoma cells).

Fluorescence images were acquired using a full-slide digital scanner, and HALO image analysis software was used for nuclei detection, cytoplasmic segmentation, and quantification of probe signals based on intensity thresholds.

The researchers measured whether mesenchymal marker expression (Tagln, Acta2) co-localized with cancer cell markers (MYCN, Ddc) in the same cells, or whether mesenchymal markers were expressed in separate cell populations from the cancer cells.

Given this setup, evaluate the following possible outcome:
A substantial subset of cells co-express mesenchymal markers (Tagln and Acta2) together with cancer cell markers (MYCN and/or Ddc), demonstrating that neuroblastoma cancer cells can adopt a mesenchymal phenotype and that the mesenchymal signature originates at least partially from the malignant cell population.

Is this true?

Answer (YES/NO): NO